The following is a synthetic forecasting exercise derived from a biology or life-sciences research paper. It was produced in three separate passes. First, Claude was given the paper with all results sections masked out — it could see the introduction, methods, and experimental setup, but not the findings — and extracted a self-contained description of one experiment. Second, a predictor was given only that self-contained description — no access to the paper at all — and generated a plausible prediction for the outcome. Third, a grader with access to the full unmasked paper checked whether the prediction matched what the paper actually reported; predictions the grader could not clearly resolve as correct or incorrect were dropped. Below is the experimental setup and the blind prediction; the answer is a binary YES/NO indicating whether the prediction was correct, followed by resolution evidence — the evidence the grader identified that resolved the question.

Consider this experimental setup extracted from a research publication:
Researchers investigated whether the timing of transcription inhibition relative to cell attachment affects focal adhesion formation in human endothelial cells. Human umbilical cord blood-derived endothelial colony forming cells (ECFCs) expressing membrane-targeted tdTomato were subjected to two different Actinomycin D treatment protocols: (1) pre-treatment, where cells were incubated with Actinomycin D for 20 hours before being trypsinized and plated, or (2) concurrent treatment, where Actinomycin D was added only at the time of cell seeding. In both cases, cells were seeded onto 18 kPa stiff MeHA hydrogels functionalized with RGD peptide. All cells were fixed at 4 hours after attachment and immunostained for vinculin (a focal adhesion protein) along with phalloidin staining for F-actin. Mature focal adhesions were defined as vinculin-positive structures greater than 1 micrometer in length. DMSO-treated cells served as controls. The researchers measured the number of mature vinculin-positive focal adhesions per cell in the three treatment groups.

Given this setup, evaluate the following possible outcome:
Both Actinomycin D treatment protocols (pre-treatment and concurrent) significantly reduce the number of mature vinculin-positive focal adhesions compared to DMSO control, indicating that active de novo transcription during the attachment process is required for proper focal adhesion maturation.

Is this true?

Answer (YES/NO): NO